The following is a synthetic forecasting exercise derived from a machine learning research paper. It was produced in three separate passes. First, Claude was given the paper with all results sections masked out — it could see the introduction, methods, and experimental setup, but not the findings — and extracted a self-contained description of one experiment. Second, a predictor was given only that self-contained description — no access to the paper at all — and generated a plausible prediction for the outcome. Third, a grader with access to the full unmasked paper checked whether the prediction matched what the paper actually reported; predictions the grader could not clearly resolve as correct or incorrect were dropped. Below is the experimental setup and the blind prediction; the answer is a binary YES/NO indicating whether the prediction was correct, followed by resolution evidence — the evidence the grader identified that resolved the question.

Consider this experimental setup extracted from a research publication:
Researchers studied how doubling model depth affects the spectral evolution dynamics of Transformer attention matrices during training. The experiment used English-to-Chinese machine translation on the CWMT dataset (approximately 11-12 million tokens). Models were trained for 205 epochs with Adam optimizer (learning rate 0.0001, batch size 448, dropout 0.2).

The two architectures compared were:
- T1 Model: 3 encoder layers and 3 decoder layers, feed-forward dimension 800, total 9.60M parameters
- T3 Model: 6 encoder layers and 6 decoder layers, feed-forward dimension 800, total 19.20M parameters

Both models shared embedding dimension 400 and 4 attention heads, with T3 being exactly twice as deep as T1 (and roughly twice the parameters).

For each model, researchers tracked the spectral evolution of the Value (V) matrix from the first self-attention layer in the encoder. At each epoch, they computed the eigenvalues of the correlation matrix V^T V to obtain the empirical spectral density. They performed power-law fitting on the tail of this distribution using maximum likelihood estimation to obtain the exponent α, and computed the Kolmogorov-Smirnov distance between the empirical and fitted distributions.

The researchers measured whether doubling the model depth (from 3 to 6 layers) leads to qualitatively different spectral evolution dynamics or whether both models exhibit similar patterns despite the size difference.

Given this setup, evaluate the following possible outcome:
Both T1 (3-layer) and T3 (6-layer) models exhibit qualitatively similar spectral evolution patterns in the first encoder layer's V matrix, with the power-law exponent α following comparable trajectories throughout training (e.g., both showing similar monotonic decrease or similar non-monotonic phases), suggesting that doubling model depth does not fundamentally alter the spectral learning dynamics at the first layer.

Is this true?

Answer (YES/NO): YES